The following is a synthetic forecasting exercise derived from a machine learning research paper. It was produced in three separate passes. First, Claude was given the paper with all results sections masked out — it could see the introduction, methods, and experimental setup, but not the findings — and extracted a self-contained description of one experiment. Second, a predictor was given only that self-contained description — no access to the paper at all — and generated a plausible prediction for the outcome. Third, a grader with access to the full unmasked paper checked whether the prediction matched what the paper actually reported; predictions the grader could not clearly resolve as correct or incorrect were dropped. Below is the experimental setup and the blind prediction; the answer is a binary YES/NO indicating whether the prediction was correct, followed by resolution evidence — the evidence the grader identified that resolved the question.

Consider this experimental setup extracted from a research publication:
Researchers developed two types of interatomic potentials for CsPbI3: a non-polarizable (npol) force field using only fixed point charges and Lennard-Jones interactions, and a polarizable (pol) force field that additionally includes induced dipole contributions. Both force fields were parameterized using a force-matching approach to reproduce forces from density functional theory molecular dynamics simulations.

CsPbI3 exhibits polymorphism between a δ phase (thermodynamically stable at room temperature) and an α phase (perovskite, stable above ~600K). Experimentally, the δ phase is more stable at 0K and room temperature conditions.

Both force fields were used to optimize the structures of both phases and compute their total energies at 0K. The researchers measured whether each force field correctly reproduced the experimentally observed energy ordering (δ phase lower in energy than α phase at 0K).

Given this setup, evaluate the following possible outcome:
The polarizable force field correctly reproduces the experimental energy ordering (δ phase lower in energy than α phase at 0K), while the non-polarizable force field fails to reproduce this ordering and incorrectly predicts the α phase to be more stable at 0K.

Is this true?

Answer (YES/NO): NO